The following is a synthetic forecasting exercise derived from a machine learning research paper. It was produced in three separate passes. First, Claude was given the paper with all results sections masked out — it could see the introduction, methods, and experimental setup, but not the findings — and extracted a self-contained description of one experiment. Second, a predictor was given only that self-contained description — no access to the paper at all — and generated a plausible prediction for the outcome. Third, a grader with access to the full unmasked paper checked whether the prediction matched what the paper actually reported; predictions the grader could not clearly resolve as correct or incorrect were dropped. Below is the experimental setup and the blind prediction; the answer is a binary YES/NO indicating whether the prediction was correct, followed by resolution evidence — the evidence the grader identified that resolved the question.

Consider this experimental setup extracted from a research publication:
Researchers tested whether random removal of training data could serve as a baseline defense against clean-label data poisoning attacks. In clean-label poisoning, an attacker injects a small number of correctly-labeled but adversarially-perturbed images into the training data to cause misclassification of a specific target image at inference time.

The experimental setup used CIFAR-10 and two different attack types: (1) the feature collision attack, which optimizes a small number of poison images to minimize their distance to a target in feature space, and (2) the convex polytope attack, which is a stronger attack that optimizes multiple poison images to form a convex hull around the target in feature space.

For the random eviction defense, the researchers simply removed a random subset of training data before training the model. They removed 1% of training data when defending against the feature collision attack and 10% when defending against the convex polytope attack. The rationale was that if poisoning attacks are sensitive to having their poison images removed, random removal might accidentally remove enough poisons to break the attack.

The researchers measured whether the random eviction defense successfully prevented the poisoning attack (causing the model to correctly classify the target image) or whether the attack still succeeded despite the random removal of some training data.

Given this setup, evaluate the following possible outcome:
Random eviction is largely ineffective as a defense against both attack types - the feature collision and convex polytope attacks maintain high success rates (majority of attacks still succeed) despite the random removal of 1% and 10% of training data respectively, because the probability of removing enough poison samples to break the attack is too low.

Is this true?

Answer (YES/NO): YES